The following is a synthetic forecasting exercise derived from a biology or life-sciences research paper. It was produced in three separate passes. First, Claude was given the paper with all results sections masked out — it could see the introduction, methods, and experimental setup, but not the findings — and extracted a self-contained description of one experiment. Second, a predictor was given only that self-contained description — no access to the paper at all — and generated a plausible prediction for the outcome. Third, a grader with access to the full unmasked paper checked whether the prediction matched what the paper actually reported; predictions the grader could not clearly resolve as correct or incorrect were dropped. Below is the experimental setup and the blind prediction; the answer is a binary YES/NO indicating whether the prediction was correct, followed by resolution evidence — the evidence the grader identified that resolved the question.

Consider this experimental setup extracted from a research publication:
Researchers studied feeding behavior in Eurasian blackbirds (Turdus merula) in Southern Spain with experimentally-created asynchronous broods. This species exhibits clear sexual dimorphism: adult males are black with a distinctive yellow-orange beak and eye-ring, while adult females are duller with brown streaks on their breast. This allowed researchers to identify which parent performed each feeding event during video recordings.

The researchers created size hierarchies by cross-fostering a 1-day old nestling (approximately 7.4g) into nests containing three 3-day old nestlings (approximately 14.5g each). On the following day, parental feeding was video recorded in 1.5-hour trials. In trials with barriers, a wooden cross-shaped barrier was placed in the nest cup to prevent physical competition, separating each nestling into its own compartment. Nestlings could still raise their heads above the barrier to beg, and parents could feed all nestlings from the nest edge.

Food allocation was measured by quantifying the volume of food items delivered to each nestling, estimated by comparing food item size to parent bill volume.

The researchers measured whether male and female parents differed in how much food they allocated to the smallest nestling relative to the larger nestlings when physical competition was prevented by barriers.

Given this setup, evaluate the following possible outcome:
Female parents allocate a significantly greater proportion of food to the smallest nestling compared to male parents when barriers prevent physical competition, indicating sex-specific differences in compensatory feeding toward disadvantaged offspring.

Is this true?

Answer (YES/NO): YES